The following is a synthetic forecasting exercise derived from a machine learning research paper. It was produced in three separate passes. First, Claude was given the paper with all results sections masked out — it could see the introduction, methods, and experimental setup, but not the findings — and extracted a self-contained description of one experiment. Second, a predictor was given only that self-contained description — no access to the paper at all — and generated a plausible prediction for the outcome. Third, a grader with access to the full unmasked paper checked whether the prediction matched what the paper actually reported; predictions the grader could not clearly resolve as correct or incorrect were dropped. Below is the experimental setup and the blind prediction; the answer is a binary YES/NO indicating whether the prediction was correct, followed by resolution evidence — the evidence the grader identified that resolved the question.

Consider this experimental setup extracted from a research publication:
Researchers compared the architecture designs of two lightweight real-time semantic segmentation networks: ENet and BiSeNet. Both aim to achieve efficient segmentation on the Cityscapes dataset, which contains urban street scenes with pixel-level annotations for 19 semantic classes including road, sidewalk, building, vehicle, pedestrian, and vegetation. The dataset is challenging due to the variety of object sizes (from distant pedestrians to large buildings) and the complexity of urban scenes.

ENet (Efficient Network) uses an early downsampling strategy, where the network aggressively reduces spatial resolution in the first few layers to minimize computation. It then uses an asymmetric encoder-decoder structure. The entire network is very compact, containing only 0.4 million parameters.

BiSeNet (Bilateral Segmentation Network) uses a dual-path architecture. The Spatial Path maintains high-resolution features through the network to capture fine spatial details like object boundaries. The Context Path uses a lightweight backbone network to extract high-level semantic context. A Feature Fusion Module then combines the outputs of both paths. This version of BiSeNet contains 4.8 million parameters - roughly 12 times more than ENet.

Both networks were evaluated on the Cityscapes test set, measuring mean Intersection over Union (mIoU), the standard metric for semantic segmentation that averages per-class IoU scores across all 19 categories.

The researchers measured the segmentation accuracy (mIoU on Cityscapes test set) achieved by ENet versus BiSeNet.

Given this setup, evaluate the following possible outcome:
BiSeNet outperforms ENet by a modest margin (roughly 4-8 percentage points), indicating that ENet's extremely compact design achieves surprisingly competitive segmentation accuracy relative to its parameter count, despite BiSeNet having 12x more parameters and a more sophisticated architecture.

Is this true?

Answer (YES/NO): NO